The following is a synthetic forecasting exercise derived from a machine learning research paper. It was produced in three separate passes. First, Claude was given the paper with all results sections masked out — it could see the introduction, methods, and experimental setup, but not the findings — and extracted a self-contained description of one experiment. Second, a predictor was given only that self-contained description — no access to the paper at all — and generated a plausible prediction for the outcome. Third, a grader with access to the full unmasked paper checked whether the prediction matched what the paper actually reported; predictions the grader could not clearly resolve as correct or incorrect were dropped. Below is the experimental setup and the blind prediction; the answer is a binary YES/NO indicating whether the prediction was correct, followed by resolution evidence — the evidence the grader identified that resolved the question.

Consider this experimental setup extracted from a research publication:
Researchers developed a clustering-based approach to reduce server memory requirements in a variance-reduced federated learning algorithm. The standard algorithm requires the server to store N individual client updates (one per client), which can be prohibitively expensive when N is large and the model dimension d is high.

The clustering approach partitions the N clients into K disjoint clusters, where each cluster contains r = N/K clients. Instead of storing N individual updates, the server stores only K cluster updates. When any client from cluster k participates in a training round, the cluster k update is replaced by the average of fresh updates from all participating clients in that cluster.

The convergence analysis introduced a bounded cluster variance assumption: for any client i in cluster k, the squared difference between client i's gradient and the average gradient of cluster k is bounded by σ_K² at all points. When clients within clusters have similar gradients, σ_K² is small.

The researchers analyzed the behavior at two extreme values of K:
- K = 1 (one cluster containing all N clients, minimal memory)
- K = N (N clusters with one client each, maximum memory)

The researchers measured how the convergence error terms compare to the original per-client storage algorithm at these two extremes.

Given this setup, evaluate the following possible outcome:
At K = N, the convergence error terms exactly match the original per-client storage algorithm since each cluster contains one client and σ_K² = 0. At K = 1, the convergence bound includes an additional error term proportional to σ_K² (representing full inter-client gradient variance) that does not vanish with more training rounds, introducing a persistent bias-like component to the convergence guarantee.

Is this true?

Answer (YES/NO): NO